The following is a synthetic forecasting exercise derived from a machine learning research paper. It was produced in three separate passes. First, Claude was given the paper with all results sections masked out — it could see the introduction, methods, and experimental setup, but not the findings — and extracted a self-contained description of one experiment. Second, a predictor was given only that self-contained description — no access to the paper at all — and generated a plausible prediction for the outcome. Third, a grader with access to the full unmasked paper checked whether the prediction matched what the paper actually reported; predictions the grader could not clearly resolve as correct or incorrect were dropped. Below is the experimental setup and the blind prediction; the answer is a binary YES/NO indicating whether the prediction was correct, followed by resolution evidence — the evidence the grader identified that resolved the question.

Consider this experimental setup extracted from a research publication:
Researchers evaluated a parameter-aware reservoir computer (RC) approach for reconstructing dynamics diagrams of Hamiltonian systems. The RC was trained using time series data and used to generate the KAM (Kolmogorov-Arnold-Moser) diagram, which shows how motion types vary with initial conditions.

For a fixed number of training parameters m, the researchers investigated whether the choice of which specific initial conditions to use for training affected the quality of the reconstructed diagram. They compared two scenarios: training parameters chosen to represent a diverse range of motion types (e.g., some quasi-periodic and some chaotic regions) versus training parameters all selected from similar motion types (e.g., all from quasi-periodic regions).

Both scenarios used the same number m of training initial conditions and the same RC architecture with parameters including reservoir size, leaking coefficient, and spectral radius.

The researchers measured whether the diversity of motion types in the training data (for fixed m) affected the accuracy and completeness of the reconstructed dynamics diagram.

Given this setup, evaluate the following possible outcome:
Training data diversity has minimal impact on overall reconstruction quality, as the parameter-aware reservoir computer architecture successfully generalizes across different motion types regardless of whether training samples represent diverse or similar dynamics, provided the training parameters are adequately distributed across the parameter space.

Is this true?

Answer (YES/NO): NO